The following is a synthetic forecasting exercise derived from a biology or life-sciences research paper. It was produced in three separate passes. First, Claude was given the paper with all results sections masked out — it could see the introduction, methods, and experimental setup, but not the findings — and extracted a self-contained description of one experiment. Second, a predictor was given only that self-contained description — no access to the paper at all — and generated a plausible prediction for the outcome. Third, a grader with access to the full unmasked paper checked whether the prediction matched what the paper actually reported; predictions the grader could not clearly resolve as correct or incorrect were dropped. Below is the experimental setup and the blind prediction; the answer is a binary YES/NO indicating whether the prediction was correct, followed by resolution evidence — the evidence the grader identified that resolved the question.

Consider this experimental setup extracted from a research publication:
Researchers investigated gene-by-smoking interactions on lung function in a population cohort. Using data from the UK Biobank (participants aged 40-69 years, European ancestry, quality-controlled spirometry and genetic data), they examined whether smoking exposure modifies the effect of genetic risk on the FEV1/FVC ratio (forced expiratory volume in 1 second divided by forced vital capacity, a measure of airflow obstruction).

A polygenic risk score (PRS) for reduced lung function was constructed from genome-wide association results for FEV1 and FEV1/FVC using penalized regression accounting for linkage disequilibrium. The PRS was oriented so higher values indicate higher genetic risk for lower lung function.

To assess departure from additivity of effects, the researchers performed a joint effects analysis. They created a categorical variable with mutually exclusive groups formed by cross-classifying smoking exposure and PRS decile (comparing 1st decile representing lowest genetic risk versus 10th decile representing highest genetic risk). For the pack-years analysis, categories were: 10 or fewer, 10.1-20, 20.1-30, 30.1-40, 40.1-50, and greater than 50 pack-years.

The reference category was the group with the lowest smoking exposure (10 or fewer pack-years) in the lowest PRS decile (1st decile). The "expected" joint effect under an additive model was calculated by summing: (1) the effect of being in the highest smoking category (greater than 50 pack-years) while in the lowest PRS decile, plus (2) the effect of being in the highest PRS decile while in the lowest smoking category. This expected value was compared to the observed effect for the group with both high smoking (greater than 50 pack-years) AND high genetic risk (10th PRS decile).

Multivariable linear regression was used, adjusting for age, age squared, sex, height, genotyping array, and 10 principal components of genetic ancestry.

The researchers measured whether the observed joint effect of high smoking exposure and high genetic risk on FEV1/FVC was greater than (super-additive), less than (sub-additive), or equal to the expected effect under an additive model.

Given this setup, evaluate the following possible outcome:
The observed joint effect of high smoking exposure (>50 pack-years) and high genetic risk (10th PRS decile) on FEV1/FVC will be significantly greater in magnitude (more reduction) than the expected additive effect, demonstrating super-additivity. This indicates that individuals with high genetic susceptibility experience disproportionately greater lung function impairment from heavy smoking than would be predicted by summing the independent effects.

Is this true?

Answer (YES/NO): YES